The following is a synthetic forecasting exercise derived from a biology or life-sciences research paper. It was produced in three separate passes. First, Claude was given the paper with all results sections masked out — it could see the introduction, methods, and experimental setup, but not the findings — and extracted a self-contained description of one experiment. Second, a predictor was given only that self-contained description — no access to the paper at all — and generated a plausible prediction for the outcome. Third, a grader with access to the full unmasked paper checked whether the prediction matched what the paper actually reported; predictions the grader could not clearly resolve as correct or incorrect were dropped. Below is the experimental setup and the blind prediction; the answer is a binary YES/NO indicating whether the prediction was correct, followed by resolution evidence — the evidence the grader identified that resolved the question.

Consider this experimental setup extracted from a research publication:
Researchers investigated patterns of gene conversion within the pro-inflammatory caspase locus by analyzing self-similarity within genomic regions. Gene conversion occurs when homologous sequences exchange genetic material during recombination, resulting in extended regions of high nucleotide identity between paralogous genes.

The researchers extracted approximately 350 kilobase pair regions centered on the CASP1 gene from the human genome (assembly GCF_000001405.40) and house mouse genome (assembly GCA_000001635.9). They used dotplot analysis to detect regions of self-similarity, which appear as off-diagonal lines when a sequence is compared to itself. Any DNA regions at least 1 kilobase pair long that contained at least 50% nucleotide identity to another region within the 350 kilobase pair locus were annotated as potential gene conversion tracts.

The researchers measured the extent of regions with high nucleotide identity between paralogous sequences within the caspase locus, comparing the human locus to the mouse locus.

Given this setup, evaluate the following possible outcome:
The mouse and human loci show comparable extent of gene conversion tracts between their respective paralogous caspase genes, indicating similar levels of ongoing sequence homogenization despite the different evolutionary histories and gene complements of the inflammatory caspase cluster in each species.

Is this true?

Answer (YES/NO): NO